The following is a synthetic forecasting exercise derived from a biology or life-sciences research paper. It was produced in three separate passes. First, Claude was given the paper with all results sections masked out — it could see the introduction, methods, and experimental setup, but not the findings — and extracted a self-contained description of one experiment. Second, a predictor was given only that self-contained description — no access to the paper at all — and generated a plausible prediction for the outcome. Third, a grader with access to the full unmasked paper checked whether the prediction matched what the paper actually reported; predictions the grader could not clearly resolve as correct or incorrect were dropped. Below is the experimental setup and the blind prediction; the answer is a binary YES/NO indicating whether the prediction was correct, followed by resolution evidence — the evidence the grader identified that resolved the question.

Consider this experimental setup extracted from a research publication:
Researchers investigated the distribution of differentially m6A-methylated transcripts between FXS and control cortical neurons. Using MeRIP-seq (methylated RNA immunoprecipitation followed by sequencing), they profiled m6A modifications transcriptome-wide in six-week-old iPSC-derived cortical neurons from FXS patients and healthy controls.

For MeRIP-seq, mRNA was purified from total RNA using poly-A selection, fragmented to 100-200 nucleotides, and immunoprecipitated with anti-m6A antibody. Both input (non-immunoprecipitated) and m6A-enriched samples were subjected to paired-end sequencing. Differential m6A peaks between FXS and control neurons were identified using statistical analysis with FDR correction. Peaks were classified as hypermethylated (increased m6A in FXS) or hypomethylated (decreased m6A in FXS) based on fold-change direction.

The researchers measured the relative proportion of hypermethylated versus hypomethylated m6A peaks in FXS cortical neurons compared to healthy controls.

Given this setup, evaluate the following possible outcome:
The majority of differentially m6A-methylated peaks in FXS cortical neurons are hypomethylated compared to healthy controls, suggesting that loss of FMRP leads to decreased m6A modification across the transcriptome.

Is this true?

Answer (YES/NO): NO